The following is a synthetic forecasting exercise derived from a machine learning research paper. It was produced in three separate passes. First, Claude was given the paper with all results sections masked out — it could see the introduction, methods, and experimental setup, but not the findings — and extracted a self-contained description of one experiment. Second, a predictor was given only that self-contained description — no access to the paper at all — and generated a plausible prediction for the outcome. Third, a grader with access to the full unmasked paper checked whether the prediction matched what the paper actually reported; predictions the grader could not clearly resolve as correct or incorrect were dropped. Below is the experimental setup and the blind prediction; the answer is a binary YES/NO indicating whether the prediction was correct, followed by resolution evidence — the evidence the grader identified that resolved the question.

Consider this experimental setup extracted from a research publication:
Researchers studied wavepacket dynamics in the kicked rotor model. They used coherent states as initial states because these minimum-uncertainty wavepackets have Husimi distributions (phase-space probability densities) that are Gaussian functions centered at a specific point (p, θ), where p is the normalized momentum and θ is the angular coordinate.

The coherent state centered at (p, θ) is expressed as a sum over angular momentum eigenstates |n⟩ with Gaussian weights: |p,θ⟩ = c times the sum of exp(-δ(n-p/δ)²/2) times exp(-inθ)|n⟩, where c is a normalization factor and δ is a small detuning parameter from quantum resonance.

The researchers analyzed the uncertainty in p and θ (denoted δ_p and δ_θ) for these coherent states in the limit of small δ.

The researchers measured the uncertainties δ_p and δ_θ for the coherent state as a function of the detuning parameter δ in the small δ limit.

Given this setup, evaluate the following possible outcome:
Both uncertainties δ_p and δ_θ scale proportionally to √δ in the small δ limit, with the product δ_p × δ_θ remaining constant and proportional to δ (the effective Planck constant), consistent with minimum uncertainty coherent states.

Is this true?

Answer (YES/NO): YES